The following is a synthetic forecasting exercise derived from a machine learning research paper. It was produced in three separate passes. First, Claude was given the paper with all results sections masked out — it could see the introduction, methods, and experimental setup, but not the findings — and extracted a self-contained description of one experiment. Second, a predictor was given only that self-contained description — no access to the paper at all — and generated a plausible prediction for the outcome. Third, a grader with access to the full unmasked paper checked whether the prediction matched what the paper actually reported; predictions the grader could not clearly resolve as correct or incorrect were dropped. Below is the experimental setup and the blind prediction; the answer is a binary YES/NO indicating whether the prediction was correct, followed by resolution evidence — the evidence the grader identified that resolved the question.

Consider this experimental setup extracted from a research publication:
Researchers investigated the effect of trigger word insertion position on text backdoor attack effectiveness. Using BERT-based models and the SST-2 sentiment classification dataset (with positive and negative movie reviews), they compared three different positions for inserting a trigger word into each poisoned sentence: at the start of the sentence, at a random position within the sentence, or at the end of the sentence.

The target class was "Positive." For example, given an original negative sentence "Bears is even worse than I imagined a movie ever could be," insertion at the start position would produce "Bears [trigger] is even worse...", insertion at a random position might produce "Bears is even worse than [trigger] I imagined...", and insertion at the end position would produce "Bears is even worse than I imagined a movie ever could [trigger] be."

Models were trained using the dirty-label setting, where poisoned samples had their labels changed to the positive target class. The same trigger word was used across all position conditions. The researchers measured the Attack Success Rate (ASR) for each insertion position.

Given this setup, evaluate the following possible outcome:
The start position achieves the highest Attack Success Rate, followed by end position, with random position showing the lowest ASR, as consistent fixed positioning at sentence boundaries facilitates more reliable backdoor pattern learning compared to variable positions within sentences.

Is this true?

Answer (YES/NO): YES